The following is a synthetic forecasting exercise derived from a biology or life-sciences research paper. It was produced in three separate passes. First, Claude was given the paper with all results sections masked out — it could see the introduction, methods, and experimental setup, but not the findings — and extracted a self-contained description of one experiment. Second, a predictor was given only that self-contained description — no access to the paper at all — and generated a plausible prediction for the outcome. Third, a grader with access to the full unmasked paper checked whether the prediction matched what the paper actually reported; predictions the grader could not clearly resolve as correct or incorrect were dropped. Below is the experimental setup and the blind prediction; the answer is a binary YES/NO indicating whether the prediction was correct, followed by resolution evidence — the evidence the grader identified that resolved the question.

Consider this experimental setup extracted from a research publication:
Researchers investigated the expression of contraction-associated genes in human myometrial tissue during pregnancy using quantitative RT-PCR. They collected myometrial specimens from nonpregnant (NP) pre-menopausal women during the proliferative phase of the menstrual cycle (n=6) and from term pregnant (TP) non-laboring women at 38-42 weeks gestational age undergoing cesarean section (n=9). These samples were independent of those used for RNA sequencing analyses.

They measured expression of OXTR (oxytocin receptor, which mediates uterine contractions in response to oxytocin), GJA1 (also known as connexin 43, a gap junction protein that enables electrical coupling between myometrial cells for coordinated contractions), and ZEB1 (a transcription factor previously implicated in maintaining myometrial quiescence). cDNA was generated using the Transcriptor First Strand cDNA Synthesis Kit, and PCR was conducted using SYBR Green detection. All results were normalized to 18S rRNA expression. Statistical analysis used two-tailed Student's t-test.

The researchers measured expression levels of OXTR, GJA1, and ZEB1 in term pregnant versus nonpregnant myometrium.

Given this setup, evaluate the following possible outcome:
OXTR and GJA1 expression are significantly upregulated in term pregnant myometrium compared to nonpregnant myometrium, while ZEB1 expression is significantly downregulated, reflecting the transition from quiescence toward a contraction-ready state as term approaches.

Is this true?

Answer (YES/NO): NO